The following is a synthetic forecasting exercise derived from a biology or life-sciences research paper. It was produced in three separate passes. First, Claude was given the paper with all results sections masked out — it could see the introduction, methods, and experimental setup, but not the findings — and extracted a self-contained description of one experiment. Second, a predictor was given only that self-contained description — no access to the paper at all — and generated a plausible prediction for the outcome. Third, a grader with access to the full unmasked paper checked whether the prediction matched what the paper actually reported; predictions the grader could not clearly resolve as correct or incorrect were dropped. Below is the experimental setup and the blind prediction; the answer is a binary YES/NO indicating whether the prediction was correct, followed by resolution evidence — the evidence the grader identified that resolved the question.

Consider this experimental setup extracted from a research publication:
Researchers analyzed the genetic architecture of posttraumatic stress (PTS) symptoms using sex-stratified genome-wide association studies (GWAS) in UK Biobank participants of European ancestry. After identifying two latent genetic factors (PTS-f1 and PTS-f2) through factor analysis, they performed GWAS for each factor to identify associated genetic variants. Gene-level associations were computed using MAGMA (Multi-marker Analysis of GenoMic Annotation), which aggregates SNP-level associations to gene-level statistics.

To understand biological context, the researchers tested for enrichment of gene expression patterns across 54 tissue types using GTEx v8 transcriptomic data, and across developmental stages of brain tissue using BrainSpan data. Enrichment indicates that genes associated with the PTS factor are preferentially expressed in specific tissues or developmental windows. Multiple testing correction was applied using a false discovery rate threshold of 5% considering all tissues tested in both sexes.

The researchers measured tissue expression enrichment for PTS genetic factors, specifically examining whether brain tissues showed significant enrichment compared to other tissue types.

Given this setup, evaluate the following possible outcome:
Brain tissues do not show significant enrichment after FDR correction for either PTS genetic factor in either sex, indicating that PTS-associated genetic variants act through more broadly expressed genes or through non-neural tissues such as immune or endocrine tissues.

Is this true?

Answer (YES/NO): NO